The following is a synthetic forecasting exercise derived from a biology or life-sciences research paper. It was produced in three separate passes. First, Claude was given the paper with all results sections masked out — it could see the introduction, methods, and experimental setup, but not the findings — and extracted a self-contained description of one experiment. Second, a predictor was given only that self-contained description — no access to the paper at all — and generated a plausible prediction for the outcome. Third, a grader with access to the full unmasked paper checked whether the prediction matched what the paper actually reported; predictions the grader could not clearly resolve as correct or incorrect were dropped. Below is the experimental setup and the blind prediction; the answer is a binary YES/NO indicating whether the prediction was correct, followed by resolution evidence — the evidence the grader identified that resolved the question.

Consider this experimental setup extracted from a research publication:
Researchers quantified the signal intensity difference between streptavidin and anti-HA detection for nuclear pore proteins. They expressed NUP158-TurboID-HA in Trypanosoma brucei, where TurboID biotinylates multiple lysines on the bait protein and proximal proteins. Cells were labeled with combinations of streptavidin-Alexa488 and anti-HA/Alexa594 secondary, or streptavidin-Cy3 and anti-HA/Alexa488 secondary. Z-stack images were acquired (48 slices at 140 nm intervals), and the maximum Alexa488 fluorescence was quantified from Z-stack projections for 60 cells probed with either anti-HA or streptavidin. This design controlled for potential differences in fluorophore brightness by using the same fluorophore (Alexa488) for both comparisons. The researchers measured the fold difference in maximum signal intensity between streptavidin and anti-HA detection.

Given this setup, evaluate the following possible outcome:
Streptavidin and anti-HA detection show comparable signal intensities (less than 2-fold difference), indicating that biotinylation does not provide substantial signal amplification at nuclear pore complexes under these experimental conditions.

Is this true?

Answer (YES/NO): NO